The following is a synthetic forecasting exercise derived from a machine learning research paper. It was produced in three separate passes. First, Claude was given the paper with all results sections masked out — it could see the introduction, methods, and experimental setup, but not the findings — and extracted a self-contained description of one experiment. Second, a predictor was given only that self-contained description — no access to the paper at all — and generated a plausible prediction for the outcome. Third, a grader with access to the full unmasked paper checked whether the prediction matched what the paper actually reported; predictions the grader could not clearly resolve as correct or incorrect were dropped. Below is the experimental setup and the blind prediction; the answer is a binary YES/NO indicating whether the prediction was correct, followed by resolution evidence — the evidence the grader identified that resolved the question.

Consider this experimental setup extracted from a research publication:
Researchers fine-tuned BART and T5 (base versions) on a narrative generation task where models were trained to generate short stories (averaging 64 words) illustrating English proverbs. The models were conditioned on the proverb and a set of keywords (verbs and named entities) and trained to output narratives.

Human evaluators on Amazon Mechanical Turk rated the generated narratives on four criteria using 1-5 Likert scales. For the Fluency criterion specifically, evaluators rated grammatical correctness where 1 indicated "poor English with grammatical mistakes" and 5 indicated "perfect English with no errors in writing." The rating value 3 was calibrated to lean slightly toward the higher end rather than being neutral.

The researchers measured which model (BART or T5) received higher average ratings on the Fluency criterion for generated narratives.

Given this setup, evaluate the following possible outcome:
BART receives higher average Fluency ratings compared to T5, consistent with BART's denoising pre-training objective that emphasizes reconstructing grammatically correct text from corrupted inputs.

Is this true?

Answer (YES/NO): YES